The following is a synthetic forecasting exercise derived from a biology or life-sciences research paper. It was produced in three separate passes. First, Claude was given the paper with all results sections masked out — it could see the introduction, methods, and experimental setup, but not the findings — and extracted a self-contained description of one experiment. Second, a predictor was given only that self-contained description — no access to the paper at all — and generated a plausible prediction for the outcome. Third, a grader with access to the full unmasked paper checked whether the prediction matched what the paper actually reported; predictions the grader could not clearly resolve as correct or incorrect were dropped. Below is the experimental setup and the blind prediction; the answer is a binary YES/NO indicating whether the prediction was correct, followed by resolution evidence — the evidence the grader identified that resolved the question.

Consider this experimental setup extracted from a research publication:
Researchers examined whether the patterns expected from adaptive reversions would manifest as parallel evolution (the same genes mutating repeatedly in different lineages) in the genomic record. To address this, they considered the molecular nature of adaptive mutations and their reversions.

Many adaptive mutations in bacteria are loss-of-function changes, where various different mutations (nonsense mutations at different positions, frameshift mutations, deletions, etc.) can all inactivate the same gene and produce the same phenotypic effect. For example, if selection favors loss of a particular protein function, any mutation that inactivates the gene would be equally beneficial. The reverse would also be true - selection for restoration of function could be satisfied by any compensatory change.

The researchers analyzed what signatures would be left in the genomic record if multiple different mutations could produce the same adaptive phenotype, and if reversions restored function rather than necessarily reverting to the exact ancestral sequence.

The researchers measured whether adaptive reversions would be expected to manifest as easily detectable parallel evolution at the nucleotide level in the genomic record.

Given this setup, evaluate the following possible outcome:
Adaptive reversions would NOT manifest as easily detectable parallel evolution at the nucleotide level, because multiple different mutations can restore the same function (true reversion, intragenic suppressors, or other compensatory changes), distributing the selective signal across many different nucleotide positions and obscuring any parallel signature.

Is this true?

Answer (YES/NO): YES